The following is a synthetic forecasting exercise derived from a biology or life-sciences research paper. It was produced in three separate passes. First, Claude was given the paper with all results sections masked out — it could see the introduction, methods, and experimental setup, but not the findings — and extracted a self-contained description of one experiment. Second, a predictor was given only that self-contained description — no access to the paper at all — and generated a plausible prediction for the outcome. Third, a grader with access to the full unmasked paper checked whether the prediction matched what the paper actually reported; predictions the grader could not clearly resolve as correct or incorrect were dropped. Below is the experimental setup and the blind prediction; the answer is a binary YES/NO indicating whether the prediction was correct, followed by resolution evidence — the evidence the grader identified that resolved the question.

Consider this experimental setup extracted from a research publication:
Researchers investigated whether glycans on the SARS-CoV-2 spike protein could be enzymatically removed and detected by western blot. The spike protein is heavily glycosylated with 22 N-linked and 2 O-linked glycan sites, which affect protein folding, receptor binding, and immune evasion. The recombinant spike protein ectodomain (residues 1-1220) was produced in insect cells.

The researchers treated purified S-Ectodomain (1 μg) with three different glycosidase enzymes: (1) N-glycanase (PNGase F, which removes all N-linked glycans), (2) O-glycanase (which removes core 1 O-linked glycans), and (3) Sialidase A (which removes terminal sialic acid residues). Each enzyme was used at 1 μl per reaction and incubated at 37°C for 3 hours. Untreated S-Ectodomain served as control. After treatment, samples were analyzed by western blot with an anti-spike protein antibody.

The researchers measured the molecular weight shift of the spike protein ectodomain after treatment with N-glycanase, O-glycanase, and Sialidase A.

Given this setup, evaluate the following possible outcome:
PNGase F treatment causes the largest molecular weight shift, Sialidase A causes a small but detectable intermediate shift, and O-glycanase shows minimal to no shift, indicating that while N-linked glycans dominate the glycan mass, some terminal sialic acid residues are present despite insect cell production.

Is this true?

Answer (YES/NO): NO